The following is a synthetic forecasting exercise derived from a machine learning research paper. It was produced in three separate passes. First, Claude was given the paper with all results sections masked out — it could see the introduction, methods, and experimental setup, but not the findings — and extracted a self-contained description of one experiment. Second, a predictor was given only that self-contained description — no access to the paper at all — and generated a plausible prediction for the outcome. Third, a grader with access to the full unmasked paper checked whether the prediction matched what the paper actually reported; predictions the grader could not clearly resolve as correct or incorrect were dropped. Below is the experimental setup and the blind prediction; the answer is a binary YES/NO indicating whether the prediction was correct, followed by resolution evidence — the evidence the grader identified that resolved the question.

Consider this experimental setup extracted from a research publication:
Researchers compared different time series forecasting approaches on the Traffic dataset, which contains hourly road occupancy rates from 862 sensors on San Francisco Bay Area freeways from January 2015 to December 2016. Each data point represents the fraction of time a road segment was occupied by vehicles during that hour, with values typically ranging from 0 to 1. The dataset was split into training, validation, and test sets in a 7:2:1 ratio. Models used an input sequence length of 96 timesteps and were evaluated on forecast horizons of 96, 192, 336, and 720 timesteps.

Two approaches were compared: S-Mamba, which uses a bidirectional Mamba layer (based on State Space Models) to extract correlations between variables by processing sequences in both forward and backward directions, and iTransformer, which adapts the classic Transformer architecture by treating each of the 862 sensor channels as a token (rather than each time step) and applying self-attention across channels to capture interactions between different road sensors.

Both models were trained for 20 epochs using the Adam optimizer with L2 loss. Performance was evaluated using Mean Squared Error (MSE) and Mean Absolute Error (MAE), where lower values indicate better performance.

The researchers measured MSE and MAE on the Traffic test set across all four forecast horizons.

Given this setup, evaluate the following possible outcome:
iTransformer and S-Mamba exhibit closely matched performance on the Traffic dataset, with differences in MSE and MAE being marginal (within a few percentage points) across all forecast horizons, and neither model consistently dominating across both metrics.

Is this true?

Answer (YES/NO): NO